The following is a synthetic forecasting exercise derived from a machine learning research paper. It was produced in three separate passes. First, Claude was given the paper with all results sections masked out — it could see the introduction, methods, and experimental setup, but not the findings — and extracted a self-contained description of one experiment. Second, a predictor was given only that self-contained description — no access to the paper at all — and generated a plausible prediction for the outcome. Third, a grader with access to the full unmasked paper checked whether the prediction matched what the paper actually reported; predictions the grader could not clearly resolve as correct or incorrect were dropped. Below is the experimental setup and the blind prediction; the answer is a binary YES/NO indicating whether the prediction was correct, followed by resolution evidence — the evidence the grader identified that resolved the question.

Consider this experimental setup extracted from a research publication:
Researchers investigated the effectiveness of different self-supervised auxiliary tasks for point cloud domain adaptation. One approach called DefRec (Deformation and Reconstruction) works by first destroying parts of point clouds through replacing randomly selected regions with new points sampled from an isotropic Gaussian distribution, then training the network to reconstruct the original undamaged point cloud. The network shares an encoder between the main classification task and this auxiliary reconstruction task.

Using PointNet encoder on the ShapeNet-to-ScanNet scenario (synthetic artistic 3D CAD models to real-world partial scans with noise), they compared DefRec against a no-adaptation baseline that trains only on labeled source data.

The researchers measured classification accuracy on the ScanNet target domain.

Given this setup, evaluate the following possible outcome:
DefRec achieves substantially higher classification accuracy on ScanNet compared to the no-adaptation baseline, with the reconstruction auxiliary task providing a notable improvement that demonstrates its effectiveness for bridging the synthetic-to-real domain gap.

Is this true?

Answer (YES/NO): NO